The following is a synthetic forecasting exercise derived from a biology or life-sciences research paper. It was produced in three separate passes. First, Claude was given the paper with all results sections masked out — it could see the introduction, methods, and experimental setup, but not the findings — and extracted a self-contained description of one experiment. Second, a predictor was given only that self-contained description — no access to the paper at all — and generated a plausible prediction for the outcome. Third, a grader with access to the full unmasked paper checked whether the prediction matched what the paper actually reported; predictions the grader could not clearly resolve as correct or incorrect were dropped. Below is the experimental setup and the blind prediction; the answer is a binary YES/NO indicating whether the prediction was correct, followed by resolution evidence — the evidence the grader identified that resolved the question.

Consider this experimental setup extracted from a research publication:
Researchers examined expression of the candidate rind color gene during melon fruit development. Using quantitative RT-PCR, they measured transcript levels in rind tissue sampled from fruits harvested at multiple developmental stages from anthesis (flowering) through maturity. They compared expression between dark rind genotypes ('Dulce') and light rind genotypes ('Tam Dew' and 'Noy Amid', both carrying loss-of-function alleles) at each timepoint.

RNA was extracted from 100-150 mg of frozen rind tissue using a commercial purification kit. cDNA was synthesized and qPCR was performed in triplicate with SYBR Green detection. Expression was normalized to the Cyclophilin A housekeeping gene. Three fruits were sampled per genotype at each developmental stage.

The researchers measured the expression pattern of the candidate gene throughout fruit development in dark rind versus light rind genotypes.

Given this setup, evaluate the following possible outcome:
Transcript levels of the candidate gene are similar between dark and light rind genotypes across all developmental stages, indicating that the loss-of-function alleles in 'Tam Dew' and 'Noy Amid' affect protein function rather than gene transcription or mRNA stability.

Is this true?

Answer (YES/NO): NO